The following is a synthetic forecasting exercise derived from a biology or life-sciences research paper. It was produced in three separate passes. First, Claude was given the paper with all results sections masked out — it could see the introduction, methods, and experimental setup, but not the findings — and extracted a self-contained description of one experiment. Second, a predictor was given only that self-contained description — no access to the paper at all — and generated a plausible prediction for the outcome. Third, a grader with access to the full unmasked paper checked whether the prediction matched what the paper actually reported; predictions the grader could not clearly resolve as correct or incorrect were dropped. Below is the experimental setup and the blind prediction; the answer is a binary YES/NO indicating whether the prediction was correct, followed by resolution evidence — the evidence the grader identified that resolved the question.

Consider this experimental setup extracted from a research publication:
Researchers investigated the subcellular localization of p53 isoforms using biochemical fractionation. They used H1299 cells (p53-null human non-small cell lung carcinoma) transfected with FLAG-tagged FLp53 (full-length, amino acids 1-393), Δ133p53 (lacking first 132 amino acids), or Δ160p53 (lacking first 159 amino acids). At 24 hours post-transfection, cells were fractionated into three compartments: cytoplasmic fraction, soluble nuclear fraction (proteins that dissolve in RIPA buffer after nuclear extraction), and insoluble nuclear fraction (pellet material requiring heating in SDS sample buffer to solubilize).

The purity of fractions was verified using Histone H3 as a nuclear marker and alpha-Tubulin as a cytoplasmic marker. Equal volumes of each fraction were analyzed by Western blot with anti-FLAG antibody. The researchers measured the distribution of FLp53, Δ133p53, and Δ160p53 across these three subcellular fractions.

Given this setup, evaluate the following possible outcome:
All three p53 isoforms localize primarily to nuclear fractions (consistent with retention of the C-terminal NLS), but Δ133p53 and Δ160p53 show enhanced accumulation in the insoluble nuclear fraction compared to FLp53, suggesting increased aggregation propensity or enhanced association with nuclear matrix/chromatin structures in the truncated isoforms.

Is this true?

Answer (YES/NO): NO